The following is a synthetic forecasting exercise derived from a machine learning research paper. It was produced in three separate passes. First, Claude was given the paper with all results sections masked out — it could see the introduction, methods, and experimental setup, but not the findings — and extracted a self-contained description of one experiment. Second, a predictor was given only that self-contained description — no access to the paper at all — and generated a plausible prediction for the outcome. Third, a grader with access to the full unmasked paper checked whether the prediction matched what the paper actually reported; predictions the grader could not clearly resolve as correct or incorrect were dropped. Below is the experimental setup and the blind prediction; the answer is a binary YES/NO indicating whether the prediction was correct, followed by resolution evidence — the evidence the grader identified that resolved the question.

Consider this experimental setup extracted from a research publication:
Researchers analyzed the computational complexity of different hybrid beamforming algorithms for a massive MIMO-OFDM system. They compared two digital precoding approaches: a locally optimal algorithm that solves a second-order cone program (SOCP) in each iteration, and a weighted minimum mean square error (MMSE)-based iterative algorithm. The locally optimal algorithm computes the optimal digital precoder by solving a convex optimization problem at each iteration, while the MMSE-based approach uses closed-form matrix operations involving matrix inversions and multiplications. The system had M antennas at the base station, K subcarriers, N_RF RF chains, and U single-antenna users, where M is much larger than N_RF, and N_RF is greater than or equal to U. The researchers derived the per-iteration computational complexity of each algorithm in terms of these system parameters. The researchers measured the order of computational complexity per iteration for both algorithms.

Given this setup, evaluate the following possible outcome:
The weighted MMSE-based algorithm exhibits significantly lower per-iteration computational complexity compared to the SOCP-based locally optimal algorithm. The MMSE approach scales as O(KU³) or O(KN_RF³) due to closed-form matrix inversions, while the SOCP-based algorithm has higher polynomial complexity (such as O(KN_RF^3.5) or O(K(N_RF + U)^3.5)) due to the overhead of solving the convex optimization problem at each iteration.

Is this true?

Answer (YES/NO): NO